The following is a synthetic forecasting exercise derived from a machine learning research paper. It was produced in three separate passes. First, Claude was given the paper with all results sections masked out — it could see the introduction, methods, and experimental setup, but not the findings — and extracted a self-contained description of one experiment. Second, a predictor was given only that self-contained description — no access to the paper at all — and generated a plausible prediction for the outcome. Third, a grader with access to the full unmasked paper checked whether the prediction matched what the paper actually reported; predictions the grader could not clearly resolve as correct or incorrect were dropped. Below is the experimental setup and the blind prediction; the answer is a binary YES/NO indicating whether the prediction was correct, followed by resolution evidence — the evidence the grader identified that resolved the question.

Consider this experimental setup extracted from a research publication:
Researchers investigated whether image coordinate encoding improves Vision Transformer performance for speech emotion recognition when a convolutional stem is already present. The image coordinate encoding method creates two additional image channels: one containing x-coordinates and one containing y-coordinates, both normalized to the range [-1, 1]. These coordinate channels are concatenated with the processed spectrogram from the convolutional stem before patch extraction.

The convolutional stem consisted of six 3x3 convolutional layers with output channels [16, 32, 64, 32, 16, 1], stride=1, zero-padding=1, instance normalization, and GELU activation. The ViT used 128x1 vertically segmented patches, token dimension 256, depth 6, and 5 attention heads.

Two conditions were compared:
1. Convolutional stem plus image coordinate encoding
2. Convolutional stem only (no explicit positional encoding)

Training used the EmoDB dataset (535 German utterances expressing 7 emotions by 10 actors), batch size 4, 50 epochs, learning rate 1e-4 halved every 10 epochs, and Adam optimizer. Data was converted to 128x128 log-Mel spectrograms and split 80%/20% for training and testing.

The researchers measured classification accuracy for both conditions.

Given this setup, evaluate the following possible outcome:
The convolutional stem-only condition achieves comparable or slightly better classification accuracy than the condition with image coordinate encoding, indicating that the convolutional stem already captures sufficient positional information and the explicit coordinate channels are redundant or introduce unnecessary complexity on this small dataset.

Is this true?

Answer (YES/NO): NO